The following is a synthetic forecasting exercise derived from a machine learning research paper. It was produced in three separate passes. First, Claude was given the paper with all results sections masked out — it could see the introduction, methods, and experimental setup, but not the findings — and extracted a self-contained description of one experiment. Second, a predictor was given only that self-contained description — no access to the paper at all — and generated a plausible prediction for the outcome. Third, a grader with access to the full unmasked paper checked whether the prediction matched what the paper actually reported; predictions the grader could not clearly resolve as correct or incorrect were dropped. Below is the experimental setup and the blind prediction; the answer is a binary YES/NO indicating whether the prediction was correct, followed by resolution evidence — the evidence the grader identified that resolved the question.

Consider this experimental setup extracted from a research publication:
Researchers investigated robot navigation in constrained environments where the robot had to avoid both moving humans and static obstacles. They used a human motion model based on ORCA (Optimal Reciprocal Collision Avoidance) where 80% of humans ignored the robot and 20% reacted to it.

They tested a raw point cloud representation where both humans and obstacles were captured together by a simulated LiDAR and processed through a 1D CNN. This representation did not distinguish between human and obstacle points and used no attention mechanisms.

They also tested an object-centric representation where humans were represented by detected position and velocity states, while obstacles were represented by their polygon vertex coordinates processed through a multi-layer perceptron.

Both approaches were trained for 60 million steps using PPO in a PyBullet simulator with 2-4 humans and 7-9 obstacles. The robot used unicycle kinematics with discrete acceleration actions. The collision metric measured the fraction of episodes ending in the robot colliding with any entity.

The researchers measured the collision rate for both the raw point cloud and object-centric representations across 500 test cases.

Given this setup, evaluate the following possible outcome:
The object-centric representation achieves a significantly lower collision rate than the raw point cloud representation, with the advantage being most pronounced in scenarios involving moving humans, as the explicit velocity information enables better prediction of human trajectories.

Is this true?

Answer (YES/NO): NO